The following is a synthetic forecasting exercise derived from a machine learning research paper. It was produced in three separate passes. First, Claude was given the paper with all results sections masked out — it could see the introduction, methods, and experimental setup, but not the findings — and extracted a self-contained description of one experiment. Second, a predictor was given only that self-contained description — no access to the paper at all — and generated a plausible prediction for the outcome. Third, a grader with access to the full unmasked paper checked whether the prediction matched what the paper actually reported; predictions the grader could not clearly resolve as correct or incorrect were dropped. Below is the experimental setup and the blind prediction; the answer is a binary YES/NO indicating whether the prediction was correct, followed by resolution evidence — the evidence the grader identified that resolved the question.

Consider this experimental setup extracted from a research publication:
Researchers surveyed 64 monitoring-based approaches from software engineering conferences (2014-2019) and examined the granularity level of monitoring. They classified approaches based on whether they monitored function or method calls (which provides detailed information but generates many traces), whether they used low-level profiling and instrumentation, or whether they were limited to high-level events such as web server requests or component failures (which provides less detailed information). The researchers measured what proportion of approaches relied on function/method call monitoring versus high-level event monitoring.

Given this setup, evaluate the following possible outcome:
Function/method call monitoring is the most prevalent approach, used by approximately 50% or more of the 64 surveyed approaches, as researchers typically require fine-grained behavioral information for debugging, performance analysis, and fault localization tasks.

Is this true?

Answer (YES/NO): YES